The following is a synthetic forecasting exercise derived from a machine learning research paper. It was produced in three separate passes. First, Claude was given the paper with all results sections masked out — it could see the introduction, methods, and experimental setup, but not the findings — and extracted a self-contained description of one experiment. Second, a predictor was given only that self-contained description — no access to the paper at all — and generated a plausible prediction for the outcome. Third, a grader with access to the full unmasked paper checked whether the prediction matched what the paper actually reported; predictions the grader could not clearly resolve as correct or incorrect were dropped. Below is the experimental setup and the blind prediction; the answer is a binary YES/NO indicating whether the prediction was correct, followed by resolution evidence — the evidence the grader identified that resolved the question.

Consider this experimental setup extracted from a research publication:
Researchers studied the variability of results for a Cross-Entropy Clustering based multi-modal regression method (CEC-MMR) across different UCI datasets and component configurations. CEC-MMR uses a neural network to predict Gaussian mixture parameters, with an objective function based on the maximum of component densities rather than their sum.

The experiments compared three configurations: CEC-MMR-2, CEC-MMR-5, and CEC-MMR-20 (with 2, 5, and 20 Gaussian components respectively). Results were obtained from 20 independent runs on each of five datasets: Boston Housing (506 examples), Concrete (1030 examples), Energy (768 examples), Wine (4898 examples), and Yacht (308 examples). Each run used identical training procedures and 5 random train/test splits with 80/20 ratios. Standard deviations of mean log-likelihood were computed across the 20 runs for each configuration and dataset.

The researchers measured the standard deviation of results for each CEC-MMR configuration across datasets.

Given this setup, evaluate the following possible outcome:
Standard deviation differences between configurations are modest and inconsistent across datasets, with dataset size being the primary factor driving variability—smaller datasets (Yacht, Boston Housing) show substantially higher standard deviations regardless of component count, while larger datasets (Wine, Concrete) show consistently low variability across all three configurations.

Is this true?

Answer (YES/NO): NO